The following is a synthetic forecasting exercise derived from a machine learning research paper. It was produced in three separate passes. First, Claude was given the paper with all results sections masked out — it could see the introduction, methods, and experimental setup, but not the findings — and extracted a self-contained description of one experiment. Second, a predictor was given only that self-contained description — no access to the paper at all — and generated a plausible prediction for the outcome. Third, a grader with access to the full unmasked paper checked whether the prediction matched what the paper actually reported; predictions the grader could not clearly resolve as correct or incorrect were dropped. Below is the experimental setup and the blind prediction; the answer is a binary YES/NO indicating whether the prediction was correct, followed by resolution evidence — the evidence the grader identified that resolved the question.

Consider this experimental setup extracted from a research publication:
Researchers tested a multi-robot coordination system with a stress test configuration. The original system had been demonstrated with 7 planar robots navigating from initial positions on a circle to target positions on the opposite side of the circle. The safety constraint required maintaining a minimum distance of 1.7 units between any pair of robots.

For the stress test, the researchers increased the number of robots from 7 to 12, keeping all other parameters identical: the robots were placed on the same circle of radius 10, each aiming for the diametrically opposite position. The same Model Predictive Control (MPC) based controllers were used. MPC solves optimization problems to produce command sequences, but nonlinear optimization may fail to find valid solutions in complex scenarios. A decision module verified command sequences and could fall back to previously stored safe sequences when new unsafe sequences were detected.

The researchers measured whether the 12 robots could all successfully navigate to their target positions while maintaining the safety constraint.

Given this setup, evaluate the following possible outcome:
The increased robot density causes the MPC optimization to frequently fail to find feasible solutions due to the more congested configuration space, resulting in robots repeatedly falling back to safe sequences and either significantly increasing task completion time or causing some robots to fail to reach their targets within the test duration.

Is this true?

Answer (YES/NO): NO